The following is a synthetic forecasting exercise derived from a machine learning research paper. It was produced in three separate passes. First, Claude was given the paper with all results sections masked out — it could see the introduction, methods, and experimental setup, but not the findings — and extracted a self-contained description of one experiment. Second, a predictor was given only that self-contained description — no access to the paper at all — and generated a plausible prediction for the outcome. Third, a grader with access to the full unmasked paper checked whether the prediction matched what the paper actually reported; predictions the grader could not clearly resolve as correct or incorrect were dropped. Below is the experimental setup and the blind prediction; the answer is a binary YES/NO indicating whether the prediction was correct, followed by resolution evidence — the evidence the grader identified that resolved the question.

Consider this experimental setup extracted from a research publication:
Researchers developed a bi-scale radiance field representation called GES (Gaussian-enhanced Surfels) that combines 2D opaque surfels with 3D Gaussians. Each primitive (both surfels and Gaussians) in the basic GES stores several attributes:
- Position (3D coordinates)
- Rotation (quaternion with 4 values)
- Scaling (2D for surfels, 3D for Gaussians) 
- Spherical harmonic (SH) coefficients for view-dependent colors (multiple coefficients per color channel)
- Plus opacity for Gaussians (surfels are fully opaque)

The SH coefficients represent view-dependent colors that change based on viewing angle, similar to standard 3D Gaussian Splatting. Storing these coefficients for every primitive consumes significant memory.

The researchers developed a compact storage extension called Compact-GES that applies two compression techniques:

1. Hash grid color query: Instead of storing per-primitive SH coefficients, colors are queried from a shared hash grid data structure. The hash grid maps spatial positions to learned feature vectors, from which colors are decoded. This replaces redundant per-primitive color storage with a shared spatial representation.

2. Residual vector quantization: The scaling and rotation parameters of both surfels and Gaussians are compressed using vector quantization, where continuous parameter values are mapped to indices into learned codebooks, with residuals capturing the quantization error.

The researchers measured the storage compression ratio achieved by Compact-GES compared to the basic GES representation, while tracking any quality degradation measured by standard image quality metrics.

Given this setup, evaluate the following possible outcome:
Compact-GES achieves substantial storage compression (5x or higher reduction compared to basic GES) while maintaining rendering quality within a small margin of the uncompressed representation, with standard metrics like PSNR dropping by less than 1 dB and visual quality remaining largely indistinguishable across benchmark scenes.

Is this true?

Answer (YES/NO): YES